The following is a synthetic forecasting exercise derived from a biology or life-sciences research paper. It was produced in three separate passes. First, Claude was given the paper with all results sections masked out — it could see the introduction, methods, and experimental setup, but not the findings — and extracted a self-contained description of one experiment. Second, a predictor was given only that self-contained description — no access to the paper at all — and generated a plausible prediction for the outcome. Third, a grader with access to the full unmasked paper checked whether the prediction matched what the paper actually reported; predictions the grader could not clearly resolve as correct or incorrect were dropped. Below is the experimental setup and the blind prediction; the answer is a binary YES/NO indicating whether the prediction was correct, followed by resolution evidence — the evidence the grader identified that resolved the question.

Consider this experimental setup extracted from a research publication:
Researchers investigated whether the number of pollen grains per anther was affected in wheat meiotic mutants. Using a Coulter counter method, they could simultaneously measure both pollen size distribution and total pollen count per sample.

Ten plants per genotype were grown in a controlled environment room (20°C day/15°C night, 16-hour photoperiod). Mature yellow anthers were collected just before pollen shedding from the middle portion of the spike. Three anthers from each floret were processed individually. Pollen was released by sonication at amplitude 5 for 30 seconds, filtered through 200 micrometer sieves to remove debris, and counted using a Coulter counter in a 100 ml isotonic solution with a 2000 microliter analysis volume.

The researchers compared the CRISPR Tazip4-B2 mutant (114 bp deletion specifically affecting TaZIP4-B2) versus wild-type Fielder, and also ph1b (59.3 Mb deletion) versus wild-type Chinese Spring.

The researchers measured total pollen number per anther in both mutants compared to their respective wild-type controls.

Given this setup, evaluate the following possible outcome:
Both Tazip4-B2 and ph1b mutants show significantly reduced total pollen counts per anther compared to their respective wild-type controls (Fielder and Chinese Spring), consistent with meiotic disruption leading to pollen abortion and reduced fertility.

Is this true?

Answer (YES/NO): NO